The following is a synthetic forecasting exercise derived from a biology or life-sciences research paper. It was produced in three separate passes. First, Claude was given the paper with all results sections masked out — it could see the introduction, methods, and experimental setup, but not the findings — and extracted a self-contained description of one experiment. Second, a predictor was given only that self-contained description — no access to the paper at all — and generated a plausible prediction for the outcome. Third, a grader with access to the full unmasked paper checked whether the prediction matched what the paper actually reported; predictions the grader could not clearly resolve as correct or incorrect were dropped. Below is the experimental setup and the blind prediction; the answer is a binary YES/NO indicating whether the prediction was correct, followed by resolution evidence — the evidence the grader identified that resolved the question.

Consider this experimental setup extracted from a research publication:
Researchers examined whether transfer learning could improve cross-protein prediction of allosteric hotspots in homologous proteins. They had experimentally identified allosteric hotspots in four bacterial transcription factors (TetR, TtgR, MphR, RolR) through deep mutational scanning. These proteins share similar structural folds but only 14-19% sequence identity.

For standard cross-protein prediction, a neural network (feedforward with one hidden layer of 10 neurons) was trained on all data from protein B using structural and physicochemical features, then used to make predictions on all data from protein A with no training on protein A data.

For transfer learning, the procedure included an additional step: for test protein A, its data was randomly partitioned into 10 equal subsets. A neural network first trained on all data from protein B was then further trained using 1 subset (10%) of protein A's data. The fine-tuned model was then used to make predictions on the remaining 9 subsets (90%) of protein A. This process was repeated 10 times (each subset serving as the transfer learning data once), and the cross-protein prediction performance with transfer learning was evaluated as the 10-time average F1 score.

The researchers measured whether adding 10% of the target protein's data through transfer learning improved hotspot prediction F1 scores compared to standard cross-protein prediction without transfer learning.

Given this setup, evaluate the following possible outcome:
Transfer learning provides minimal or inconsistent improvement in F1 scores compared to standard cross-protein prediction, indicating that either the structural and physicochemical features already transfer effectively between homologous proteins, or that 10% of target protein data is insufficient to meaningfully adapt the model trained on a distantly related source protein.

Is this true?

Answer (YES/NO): NO